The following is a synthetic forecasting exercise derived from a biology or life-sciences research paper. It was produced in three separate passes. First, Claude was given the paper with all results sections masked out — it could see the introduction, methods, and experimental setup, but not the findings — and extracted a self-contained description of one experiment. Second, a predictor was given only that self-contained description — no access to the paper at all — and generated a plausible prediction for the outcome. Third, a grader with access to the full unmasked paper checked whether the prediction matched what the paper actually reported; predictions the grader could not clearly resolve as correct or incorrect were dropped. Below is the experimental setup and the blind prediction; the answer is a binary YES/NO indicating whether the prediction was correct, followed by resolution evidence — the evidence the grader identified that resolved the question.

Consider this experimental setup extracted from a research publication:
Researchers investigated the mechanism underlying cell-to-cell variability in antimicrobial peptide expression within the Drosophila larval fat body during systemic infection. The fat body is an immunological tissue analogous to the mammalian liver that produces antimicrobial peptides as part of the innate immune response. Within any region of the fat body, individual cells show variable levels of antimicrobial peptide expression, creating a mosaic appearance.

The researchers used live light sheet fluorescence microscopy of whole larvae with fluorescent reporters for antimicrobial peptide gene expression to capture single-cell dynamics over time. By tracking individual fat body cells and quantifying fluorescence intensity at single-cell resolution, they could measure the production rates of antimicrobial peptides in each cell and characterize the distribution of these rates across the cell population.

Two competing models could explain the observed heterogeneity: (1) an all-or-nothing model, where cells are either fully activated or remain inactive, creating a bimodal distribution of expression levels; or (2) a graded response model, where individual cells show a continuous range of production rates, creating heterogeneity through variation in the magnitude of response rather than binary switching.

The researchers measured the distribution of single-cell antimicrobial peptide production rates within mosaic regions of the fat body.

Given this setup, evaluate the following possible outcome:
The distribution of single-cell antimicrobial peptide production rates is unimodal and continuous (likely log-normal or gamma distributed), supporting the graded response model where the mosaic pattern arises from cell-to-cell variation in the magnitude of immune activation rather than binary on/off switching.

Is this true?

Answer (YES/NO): YES